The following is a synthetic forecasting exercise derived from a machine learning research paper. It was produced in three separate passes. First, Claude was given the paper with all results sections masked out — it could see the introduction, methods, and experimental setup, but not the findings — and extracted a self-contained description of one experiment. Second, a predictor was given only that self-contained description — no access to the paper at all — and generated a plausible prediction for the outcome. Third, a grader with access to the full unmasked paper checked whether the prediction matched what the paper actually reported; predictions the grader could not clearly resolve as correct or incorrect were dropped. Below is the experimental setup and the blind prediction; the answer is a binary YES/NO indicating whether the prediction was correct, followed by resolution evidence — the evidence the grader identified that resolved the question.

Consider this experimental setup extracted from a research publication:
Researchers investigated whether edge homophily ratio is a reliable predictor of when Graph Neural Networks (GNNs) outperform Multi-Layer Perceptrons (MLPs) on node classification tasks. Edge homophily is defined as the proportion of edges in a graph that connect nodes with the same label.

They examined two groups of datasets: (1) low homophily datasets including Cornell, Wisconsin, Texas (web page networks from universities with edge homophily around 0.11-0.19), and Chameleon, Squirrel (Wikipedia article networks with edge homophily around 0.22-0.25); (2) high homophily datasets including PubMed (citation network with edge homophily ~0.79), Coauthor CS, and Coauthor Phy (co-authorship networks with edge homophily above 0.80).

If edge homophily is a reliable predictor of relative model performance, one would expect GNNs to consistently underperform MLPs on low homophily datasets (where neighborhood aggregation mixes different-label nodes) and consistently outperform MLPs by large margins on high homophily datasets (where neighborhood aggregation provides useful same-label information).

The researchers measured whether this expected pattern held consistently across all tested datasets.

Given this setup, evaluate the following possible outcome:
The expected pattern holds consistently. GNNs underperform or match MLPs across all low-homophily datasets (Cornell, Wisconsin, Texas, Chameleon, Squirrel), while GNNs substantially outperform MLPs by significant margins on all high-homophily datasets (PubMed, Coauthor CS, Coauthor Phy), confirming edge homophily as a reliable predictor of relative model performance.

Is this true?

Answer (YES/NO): NO